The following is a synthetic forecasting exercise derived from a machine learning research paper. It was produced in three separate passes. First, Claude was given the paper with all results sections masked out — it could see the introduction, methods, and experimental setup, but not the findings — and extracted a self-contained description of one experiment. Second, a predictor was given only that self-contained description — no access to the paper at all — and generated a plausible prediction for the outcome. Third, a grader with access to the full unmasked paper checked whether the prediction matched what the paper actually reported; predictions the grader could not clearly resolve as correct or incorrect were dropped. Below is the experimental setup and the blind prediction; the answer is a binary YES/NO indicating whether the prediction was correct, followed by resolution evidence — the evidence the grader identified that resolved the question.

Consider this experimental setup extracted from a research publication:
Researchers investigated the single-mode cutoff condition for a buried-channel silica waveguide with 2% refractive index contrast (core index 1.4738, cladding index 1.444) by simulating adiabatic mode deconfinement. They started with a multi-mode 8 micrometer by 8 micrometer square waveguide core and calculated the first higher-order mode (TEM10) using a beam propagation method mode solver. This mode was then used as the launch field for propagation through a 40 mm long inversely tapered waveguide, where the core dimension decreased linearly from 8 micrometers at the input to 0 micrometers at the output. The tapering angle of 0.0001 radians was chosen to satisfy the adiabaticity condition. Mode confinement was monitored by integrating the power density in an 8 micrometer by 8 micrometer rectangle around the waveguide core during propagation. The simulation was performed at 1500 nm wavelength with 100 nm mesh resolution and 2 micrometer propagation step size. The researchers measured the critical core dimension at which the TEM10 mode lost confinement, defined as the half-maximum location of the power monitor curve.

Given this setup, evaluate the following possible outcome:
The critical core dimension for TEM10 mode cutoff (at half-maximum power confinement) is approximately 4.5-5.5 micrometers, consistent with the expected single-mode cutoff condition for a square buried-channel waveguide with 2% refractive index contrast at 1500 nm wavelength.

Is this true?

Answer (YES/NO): NO